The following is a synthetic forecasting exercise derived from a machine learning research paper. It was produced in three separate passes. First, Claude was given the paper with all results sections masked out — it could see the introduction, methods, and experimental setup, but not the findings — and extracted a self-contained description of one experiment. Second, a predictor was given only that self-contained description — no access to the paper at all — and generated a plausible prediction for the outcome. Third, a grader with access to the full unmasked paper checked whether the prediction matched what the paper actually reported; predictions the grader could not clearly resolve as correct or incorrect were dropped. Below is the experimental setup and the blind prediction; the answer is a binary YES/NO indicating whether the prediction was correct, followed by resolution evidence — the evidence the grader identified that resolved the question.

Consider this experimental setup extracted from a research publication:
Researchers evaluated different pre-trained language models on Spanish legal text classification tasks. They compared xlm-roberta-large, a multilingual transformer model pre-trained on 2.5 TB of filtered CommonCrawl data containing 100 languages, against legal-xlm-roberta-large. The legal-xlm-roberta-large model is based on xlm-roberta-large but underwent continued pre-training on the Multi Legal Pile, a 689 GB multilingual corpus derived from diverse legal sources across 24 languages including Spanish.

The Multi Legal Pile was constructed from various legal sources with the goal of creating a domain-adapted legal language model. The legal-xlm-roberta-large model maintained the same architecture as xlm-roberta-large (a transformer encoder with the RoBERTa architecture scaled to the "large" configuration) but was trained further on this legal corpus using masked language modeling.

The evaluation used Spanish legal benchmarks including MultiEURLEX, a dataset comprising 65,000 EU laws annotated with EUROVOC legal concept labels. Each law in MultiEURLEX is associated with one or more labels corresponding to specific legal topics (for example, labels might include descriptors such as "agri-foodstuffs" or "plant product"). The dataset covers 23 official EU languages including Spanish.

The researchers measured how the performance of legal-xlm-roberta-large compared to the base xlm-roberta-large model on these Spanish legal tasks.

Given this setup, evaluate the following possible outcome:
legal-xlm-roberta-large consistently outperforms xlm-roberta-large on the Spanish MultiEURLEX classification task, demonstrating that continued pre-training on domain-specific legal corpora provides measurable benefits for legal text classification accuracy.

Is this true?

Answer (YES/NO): NO